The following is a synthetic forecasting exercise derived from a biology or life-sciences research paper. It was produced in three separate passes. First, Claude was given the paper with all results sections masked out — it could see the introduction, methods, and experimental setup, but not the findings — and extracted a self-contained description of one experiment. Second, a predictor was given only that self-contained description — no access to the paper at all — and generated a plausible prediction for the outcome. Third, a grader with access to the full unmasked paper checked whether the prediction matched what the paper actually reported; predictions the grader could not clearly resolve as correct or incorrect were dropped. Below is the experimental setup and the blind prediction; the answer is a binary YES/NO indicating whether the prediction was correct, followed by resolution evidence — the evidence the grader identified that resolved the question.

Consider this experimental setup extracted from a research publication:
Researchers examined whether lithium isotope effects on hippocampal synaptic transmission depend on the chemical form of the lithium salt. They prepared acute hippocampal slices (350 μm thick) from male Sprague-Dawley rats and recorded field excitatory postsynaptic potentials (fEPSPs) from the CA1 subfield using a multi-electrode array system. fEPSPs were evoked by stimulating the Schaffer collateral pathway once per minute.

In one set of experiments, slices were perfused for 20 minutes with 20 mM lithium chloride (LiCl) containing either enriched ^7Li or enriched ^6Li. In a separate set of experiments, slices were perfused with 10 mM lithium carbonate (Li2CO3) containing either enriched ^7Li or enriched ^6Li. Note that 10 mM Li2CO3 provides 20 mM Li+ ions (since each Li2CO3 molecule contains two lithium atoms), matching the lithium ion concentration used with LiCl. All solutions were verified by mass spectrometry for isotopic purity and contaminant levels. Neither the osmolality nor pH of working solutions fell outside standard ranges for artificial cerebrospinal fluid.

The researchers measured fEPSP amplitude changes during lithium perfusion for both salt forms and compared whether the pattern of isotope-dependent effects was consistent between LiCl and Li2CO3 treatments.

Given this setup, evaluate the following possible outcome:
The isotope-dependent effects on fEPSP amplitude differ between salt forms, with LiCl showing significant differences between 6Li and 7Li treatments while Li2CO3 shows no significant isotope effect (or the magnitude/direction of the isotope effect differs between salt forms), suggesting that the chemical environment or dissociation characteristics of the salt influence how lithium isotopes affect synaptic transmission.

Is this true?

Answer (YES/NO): NO